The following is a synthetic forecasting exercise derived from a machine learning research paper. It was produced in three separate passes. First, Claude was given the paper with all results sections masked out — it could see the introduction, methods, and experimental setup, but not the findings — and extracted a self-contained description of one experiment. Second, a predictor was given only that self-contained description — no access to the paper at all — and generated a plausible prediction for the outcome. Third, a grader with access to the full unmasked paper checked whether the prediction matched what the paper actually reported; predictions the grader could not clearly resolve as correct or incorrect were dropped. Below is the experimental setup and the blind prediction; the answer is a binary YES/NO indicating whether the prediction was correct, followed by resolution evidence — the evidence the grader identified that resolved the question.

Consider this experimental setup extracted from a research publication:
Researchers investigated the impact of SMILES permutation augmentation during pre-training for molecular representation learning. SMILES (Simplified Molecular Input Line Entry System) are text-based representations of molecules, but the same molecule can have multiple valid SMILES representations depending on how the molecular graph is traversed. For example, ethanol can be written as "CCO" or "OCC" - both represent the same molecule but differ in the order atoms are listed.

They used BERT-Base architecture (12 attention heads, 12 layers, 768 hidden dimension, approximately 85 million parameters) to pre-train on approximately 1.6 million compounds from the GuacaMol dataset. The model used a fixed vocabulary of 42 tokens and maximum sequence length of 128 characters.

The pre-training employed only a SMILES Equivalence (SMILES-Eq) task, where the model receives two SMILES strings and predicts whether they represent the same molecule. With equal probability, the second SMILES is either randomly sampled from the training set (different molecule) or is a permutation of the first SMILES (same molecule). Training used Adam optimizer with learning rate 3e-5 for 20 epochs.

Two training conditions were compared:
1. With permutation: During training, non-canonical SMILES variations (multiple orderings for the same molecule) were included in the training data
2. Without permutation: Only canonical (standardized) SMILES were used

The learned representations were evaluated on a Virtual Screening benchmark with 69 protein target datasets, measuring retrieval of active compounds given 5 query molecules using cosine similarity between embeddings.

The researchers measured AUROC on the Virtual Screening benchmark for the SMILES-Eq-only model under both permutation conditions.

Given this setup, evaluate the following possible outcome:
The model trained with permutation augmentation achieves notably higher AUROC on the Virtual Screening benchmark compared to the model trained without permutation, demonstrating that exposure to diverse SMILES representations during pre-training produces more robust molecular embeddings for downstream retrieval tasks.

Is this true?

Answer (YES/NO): NO